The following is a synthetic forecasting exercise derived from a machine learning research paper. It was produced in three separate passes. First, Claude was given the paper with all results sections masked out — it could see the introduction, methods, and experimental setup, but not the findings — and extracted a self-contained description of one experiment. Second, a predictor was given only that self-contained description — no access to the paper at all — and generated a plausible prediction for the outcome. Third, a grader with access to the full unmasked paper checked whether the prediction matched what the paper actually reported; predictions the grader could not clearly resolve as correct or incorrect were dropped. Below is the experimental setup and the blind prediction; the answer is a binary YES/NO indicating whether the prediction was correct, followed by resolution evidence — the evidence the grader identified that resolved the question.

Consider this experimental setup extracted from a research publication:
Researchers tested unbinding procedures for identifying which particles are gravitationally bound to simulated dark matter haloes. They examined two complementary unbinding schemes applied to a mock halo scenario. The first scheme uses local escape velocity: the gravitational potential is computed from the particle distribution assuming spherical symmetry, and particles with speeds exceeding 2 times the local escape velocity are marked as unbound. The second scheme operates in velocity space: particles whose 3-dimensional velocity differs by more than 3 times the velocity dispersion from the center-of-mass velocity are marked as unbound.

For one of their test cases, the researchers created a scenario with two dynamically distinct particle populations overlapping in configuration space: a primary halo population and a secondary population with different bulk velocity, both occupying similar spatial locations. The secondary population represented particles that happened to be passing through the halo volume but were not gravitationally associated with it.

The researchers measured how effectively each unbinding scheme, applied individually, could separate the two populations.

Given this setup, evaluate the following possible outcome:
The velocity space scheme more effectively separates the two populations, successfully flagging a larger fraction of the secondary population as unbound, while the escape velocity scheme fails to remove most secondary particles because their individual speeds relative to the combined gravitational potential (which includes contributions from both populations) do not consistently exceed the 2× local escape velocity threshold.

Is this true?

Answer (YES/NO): YES